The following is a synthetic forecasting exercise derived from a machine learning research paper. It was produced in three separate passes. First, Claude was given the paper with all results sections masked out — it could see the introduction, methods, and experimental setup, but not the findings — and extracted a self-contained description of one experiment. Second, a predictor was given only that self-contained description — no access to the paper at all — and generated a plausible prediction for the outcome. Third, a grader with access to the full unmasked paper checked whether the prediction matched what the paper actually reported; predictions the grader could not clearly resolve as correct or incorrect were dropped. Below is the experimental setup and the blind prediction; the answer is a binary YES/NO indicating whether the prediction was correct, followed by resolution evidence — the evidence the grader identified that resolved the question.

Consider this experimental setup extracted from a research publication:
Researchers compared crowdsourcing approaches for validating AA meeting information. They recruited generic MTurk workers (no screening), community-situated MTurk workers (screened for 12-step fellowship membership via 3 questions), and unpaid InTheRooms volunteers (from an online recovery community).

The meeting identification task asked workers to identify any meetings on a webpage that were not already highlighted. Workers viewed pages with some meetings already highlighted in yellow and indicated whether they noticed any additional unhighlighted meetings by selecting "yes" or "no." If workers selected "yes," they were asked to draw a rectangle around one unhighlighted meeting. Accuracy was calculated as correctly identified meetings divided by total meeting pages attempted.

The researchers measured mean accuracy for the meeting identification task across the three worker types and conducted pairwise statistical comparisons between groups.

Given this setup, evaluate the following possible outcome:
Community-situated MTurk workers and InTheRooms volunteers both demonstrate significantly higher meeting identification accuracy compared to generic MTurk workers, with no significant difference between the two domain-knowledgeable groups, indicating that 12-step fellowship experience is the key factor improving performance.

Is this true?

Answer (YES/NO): NO